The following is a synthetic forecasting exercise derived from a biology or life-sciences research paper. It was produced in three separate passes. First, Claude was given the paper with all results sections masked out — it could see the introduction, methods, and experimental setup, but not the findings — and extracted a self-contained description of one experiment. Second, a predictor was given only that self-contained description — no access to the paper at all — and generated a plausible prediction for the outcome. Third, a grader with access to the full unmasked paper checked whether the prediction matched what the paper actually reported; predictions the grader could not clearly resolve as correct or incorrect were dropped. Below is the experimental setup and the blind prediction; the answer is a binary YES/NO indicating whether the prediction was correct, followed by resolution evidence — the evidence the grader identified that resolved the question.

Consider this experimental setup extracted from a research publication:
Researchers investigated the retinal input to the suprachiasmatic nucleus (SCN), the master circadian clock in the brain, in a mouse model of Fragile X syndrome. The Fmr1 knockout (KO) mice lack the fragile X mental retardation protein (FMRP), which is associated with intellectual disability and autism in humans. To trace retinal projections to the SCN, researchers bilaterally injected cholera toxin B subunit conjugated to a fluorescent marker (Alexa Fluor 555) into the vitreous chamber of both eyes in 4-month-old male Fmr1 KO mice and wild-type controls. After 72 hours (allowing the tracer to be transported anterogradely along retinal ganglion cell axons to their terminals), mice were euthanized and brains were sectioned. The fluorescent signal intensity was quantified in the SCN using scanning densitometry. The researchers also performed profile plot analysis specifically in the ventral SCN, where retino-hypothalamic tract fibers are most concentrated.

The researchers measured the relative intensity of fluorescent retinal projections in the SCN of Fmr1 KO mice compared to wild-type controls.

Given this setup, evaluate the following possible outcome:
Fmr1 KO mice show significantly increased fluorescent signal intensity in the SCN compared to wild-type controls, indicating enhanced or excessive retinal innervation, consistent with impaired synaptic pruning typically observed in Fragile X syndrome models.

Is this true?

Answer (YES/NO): NO